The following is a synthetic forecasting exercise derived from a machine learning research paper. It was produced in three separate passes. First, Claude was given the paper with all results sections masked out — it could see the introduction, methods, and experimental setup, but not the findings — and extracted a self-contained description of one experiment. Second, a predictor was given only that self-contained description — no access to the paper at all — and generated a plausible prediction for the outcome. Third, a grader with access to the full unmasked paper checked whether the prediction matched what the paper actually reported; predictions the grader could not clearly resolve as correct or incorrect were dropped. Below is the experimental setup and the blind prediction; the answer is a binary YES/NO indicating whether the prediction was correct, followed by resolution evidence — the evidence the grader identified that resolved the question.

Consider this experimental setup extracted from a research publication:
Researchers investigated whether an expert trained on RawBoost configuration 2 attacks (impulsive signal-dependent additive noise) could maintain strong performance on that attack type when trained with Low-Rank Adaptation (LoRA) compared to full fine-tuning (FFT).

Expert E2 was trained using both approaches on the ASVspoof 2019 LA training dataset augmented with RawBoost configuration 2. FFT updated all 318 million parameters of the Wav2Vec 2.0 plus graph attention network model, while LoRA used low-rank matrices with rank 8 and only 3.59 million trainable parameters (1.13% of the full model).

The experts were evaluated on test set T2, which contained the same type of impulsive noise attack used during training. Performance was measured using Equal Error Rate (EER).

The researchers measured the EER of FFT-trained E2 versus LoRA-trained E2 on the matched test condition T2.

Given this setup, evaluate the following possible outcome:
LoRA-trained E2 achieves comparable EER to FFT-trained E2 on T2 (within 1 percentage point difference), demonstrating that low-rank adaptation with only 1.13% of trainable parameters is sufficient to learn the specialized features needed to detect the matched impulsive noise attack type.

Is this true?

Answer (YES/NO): YES